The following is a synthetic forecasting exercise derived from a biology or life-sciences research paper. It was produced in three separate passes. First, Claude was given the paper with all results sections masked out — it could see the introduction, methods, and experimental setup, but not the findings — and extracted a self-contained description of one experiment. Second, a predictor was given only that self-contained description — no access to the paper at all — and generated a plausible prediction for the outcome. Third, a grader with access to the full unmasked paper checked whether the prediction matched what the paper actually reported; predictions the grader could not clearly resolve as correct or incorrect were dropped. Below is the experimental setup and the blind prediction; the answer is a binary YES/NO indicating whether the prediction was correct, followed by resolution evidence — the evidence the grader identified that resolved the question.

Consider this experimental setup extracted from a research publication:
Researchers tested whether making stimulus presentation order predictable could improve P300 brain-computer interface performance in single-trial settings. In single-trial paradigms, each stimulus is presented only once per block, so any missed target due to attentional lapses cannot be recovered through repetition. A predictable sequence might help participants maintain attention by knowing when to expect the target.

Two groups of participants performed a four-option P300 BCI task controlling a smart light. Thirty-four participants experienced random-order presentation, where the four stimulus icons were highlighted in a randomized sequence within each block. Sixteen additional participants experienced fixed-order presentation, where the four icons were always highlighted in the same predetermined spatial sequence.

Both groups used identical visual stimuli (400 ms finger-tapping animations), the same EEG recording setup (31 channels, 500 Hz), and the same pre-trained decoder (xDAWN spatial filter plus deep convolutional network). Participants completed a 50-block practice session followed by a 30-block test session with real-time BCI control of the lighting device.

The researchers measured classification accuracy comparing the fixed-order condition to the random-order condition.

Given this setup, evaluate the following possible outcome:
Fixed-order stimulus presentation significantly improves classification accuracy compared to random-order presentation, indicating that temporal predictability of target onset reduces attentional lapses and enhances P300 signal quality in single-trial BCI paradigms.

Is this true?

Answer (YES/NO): NO